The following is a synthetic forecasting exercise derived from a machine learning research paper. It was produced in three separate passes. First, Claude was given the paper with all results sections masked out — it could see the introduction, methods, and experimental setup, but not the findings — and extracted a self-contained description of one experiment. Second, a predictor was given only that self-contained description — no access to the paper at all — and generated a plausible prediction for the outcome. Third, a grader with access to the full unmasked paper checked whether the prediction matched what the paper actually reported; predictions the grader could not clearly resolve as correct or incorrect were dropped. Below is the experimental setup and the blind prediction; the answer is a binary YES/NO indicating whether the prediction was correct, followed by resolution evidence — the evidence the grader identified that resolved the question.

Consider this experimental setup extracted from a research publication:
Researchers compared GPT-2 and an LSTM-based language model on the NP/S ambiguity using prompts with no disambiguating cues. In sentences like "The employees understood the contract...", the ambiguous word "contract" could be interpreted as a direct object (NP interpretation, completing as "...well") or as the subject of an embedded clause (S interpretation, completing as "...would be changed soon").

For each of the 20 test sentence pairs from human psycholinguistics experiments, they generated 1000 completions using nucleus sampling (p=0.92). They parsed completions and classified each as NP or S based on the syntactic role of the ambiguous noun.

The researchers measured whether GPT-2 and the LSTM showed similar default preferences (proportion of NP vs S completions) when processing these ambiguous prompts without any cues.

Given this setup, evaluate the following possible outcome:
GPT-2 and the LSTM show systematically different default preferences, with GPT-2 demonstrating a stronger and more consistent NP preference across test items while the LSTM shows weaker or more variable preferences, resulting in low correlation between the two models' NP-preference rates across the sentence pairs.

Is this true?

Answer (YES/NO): NO